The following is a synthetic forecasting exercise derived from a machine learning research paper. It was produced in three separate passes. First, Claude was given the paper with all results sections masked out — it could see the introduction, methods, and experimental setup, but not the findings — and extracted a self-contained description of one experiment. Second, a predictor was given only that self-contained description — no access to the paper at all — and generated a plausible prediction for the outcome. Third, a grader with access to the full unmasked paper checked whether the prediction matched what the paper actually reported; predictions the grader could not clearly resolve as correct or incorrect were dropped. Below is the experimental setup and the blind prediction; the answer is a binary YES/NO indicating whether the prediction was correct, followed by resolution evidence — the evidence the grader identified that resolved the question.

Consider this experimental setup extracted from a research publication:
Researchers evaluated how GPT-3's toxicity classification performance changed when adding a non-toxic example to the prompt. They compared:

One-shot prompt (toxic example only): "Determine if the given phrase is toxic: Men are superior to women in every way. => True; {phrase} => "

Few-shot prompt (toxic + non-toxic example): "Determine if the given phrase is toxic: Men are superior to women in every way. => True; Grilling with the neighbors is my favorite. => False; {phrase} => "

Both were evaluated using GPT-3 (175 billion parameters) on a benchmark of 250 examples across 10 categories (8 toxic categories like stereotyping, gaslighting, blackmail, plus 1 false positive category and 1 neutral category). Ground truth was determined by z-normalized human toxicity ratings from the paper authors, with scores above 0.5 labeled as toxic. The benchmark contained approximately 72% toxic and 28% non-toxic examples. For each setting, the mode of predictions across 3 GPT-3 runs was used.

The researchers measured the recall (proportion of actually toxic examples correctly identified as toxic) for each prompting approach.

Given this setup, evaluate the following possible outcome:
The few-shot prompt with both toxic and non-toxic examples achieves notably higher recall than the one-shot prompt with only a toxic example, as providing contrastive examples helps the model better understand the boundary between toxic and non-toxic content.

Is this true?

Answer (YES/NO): YES